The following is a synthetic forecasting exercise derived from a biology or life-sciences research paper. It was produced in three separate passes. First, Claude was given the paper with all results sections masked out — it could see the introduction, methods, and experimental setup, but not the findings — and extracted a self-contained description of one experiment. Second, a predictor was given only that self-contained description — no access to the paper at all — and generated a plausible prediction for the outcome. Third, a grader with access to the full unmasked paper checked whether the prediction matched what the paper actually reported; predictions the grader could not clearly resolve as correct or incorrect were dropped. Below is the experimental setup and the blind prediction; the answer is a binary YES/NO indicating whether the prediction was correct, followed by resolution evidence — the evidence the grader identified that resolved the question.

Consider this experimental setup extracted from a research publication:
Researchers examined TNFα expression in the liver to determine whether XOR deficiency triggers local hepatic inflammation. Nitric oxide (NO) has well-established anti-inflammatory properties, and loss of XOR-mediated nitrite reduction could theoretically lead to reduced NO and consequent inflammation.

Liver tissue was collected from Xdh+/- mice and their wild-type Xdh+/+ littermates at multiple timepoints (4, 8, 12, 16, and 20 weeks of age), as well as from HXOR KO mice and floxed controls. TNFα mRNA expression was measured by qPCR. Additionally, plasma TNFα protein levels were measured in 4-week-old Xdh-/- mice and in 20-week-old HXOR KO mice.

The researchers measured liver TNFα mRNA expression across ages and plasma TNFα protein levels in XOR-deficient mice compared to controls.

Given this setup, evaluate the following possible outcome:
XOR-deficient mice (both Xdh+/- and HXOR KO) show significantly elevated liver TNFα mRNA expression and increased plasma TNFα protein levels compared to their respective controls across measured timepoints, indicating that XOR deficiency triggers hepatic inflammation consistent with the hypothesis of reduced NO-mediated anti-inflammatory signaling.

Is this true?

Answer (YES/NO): NO